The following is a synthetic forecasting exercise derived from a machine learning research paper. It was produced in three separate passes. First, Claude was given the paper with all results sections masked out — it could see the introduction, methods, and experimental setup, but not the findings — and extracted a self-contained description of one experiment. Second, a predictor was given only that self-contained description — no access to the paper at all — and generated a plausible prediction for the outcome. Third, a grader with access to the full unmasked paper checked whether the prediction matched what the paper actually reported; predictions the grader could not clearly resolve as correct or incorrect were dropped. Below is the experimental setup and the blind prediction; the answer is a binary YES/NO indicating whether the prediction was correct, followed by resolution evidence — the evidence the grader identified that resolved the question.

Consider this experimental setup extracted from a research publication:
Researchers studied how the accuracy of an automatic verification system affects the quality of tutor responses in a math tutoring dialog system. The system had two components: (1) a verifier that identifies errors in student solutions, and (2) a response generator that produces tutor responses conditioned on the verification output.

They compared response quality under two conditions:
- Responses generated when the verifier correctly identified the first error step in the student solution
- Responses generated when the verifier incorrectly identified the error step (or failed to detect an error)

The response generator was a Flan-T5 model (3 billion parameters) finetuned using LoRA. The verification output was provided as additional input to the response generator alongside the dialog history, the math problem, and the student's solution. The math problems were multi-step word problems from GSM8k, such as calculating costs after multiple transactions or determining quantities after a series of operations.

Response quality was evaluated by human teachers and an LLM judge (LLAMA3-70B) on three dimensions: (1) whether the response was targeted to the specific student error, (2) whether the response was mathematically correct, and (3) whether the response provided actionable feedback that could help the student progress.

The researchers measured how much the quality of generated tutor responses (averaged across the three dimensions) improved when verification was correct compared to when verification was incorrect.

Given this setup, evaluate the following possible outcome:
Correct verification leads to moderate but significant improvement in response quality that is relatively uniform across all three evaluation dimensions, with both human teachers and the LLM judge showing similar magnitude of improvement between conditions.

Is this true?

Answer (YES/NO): NO